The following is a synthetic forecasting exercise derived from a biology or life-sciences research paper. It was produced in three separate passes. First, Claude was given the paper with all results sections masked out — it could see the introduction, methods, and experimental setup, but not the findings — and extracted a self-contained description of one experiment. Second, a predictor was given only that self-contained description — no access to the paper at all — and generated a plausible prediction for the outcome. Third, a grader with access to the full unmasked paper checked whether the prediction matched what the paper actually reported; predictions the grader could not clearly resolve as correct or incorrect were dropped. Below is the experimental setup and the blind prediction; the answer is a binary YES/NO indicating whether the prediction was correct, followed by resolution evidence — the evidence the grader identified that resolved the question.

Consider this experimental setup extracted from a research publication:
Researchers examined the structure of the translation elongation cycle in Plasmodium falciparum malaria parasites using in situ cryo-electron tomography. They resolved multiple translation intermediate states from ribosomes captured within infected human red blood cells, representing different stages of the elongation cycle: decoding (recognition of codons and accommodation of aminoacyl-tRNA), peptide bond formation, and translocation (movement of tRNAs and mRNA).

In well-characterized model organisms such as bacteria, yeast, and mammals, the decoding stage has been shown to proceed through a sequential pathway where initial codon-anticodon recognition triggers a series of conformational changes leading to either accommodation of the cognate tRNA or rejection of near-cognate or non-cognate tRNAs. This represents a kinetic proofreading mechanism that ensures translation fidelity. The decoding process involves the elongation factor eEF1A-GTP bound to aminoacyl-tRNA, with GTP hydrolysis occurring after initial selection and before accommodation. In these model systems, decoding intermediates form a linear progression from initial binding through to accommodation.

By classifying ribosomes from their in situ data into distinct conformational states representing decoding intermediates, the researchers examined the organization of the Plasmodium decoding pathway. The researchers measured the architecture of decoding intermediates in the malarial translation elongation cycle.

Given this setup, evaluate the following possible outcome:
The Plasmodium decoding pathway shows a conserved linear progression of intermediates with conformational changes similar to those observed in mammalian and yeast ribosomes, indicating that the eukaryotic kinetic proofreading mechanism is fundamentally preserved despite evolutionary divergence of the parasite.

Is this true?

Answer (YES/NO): NO